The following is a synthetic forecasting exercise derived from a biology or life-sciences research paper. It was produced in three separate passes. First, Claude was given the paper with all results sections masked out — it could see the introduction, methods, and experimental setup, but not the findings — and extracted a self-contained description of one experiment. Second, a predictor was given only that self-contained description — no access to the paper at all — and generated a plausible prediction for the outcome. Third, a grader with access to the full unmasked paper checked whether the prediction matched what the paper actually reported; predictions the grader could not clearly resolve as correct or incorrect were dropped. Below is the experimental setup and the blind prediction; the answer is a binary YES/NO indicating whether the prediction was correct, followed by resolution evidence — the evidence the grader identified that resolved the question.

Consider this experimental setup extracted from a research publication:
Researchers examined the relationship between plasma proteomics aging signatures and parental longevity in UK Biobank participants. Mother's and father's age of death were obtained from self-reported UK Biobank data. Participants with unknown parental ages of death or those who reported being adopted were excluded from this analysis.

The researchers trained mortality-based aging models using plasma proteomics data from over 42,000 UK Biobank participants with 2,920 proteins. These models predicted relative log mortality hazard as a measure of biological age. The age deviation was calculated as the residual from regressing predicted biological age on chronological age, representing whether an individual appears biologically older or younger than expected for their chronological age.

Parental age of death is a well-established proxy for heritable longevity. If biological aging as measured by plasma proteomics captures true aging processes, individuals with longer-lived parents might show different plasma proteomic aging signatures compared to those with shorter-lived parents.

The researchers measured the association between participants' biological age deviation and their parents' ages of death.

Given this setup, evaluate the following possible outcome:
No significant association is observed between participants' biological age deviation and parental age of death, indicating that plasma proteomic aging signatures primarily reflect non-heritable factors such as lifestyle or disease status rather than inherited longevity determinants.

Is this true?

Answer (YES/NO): NO